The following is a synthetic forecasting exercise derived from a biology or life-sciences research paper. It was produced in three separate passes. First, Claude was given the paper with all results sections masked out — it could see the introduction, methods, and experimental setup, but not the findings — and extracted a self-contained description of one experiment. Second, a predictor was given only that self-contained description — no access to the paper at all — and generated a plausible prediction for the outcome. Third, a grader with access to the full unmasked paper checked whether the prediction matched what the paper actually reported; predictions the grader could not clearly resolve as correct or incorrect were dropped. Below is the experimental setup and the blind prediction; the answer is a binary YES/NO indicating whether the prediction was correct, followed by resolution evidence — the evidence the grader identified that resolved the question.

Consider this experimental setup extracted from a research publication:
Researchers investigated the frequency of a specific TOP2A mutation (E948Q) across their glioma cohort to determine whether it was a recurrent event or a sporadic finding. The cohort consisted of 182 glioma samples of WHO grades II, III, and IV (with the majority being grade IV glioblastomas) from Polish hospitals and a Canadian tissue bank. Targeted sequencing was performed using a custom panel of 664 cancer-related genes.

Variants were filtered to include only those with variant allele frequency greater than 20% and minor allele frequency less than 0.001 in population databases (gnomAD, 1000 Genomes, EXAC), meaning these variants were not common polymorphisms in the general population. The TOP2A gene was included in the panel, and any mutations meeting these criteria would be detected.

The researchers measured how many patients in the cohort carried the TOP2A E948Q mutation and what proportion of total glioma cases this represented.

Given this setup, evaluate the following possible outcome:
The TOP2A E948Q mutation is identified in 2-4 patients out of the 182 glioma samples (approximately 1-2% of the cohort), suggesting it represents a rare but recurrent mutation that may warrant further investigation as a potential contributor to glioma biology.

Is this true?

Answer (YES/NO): YES